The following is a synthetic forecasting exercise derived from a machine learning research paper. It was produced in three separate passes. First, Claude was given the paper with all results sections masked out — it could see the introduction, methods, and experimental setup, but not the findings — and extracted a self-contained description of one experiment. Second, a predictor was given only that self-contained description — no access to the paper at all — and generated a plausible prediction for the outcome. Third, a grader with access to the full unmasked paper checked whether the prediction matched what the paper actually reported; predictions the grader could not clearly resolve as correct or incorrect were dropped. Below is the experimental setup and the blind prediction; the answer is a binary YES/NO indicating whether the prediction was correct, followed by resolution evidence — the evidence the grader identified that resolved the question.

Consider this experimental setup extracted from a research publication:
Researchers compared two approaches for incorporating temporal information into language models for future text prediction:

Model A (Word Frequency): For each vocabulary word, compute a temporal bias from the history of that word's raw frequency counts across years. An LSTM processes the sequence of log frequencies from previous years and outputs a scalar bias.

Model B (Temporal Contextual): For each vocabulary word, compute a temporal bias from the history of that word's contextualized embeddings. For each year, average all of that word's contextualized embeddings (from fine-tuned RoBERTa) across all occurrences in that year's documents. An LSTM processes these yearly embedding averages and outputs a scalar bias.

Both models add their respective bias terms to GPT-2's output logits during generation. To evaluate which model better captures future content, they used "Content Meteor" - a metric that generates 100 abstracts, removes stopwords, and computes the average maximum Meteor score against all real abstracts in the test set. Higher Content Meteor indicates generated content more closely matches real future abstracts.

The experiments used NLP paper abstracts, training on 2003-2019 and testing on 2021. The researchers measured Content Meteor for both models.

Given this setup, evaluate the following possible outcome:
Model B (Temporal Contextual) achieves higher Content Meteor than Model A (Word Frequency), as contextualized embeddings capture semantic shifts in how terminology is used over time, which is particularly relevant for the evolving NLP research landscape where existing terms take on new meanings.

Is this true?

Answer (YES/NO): NO